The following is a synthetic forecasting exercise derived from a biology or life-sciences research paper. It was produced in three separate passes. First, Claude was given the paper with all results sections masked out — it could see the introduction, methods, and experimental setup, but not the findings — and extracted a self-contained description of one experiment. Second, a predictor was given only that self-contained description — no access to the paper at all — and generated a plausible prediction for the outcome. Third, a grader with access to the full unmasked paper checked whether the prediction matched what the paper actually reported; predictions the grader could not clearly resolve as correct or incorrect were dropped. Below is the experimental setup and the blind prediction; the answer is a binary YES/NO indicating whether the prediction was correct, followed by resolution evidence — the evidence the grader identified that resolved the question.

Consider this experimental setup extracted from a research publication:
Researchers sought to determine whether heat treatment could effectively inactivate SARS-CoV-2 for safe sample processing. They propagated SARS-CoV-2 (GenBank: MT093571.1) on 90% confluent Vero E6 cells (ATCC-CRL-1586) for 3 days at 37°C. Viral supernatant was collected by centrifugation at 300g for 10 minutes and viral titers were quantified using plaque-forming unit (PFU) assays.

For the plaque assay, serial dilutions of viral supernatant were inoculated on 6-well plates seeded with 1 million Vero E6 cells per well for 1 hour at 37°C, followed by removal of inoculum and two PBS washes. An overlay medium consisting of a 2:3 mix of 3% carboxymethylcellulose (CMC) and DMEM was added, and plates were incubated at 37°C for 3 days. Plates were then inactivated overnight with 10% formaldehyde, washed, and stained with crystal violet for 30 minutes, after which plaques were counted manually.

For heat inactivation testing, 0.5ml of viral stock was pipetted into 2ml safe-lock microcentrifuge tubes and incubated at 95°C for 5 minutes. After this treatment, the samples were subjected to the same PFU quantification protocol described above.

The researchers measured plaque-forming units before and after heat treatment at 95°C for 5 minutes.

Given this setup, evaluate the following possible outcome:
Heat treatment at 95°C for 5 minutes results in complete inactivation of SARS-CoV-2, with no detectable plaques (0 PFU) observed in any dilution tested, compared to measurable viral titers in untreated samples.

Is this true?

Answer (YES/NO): YES